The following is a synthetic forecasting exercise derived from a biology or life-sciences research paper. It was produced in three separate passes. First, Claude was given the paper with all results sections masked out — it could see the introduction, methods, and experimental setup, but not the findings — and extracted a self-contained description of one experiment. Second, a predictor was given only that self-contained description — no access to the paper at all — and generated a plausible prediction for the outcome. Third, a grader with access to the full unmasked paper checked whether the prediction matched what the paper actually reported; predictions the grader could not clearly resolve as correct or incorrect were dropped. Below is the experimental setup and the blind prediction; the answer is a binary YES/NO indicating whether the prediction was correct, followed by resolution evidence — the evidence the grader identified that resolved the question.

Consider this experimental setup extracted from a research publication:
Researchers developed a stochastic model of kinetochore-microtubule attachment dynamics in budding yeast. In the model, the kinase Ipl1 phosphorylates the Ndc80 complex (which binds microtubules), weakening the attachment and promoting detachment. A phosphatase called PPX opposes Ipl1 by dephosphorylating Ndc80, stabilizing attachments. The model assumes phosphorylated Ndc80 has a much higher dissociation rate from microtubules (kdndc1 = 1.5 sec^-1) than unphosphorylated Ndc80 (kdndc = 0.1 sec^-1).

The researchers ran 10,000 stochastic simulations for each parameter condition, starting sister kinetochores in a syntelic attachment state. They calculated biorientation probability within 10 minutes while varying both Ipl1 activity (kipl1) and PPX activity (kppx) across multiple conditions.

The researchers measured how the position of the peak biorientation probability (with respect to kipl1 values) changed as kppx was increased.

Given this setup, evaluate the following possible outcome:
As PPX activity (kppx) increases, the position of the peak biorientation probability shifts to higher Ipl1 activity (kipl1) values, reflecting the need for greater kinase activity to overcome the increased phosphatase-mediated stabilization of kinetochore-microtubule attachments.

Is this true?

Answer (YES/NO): YES